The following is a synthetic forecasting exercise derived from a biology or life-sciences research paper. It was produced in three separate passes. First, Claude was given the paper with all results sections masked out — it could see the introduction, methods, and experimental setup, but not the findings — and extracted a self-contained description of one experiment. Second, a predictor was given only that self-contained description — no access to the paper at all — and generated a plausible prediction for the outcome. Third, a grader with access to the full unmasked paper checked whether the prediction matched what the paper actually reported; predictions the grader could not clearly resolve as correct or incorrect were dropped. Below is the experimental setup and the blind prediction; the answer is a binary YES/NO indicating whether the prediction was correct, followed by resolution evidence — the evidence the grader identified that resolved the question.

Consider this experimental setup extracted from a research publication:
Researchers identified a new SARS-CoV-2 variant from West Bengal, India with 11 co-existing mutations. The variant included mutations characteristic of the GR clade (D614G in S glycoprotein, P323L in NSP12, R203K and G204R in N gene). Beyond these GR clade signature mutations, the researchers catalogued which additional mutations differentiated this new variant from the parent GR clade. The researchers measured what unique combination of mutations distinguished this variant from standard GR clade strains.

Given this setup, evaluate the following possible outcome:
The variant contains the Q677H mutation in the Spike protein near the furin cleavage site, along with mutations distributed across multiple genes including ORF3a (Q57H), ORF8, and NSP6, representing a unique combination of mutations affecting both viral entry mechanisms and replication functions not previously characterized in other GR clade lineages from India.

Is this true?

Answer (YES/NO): NO